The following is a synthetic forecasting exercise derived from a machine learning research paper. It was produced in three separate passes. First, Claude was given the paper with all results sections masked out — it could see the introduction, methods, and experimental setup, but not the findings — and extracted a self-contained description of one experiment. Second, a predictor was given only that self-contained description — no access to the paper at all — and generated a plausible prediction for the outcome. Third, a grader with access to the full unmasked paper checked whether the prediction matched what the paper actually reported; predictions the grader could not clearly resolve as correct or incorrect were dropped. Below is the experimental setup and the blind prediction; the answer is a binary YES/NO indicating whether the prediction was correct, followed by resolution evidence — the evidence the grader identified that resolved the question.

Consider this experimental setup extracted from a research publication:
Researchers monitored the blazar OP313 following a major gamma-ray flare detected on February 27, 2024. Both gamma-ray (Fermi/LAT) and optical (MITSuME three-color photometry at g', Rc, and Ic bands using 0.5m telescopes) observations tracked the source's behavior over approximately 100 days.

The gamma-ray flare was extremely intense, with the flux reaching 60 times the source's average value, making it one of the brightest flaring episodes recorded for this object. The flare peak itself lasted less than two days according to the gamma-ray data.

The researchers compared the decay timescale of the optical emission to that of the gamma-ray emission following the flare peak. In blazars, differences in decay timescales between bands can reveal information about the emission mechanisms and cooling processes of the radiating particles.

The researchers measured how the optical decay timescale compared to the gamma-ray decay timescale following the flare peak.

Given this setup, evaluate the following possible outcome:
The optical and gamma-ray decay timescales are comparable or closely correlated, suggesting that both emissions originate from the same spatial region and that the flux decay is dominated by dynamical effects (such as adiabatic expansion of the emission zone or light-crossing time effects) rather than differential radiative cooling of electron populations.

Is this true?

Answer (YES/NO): NO